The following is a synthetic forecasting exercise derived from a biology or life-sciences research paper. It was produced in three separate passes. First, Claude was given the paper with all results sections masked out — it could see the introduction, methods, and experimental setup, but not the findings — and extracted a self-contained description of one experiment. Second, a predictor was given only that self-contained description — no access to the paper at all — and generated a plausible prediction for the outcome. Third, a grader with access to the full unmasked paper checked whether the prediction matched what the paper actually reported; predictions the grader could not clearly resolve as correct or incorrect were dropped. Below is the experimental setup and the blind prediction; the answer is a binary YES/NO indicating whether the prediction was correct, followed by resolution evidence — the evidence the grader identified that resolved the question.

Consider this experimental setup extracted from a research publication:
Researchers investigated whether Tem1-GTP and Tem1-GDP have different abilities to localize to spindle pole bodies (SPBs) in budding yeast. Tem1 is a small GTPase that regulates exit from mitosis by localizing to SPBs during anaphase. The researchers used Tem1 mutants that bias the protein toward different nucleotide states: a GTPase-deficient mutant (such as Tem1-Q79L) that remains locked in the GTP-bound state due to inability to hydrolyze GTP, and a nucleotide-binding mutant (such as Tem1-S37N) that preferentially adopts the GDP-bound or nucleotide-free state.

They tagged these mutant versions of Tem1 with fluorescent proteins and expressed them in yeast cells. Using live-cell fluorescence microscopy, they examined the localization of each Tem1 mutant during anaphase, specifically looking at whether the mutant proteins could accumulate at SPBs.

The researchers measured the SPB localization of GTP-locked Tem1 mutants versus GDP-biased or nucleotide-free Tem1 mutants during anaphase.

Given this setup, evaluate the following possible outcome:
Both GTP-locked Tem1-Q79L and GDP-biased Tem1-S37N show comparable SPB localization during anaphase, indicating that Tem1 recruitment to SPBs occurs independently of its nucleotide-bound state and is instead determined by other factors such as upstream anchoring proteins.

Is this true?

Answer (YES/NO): NO